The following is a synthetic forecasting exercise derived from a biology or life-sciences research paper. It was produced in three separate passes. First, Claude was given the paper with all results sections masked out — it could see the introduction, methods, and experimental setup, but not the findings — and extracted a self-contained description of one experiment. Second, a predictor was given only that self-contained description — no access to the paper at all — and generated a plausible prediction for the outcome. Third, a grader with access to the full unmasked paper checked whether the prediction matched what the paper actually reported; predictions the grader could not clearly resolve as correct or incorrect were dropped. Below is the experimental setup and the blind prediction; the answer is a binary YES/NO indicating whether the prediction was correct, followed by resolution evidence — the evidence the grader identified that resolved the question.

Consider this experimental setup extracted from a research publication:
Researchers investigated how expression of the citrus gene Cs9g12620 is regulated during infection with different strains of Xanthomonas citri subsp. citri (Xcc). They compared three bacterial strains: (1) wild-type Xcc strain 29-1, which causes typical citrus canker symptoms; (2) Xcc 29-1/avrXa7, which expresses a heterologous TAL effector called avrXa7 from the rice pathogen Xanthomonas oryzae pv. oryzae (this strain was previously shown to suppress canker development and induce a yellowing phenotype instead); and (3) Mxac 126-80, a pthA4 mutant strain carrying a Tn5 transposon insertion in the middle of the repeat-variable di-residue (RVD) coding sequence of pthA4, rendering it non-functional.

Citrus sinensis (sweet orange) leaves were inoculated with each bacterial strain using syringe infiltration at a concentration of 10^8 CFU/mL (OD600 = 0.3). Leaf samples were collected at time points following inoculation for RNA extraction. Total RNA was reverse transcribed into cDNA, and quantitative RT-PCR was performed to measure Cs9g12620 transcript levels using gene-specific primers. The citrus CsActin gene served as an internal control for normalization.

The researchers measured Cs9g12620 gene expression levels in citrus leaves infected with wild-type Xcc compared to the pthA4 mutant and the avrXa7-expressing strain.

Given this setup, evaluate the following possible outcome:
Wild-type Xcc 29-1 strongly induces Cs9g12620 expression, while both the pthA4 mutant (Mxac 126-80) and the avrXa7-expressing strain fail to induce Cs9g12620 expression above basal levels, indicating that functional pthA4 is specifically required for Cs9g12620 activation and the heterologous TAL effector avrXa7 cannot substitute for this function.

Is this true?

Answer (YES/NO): YES